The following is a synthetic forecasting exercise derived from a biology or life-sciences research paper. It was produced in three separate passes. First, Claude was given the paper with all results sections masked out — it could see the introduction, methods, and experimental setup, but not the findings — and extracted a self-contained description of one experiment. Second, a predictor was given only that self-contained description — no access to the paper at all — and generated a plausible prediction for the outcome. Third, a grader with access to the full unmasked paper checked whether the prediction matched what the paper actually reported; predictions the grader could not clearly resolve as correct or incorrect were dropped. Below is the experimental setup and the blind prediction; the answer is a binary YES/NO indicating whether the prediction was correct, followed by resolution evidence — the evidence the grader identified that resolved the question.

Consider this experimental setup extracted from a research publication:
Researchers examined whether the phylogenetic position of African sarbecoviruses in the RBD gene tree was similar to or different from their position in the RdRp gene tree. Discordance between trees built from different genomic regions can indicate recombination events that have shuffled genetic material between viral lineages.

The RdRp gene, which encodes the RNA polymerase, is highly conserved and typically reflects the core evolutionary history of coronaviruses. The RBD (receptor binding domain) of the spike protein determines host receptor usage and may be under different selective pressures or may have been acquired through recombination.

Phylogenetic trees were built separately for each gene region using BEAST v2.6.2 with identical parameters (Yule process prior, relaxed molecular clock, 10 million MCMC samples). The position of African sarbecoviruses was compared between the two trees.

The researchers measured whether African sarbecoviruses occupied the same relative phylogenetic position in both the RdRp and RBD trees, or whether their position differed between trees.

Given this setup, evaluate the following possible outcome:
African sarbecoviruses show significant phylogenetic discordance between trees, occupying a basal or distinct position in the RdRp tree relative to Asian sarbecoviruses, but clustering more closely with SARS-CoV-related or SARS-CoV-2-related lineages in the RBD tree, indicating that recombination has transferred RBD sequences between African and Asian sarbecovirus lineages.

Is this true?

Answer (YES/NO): NO